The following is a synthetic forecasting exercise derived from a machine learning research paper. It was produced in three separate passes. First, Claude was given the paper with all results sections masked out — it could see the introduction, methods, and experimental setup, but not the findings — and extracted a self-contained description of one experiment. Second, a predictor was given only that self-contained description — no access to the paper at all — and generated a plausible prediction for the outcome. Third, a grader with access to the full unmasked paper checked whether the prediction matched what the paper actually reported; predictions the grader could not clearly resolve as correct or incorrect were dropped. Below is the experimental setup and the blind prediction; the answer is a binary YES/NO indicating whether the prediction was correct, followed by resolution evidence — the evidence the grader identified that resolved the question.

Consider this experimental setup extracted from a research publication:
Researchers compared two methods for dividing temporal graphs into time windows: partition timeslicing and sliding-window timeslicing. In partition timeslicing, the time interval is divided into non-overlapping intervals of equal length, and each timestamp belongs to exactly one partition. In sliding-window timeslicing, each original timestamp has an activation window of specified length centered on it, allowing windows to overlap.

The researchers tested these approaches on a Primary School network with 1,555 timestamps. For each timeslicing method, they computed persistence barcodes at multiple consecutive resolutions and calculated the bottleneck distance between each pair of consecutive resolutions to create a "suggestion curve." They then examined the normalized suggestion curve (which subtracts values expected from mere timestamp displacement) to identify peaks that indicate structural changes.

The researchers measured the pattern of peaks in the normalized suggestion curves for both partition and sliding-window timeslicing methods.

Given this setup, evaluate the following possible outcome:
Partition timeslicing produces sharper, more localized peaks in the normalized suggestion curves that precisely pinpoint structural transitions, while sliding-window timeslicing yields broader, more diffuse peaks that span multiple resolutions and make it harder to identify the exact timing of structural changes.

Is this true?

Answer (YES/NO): NO